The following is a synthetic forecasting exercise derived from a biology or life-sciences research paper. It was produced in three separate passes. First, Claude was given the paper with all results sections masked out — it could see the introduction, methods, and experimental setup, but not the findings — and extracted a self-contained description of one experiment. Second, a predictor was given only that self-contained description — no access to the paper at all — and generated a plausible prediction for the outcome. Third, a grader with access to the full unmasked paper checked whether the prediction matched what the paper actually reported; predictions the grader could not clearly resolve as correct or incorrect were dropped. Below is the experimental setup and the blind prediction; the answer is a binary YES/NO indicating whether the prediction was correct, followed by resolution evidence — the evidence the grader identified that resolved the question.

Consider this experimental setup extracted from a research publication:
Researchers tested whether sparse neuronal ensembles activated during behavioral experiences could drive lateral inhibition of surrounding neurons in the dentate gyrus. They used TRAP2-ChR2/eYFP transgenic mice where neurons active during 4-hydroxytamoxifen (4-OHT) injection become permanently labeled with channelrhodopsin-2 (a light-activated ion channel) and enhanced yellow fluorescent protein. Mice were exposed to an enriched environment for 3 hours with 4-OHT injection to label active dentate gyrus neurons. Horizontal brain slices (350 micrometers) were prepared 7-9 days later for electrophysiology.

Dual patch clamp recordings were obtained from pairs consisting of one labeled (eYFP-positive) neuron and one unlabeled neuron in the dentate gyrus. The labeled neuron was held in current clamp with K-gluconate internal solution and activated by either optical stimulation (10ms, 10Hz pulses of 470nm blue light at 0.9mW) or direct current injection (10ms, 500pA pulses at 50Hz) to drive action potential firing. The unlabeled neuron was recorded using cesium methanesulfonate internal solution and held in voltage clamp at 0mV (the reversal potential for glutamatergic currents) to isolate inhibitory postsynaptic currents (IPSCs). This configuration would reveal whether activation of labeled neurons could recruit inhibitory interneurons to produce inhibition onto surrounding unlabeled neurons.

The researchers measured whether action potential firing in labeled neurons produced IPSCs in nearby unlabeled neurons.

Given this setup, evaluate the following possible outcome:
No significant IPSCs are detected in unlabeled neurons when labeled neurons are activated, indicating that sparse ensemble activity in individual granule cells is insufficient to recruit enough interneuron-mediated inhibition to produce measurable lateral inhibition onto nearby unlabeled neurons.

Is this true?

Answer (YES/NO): YES